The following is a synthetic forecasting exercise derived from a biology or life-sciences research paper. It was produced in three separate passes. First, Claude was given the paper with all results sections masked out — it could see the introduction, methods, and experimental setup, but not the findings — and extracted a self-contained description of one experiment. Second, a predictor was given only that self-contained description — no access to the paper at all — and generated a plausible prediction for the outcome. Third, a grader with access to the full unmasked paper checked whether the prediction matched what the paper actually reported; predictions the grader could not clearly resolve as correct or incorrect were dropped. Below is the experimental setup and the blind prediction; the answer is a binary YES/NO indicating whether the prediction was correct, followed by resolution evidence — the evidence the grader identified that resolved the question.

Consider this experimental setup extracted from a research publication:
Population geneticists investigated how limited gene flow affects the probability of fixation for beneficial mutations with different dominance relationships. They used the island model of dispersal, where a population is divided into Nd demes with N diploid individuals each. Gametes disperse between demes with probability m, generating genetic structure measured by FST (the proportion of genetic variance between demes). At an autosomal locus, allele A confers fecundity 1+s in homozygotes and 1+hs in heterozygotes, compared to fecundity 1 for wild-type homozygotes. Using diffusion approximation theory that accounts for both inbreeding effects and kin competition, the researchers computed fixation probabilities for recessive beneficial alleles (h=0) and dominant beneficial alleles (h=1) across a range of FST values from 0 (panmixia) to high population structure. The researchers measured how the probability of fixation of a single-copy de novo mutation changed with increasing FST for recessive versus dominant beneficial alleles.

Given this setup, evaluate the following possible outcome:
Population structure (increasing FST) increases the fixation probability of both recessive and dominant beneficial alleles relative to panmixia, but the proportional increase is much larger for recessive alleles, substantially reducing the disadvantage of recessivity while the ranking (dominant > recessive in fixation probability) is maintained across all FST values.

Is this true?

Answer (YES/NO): NO